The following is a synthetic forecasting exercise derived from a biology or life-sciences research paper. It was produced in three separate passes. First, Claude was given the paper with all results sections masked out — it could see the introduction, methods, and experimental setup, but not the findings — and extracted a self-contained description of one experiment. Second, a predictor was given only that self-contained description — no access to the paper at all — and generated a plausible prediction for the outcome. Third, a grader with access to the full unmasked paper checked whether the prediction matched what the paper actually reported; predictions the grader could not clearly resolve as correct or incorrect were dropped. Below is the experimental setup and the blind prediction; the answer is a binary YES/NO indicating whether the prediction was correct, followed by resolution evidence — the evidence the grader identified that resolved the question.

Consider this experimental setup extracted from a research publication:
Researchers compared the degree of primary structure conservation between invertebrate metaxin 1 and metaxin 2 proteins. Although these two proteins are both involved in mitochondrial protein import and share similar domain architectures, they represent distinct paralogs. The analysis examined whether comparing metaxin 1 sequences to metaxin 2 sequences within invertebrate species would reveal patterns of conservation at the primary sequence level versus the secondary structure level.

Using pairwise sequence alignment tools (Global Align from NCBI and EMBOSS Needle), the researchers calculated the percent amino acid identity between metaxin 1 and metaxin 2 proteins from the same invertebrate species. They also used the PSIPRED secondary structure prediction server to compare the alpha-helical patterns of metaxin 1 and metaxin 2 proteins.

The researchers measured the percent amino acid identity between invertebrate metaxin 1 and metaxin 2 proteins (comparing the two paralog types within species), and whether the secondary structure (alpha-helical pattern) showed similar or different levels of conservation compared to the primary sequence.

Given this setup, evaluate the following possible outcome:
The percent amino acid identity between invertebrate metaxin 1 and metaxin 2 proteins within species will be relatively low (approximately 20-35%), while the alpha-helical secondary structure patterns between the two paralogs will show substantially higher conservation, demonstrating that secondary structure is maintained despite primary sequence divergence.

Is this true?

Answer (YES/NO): YES